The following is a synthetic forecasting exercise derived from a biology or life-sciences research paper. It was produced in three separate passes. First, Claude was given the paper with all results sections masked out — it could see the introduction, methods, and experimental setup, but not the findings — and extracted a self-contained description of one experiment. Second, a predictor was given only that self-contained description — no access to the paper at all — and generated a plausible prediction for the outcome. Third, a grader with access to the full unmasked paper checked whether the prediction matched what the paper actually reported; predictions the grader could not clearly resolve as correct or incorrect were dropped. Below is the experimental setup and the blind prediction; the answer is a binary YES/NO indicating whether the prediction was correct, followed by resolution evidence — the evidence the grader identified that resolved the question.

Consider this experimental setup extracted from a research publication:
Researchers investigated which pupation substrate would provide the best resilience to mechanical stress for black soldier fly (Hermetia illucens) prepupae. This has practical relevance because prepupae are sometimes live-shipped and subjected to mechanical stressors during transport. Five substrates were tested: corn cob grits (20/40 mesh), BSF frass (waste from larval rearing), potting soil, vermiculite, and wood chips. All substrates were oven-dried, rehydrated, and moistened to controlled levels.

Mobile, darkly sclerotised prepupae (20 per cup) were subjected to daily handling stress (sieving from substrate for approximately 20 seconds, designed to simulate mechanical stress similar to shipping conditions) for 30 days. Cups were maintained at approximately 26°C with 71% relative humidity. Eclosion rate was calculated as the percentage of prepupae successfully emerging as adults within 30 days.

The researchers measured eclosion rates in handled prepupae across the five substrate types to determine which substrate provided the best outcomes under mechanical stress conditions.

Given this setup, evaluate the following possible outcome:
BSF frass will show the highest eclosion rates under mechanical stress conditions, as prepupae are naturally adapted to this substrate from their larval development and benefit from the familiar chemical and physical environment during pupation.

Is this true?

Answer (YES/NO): NO